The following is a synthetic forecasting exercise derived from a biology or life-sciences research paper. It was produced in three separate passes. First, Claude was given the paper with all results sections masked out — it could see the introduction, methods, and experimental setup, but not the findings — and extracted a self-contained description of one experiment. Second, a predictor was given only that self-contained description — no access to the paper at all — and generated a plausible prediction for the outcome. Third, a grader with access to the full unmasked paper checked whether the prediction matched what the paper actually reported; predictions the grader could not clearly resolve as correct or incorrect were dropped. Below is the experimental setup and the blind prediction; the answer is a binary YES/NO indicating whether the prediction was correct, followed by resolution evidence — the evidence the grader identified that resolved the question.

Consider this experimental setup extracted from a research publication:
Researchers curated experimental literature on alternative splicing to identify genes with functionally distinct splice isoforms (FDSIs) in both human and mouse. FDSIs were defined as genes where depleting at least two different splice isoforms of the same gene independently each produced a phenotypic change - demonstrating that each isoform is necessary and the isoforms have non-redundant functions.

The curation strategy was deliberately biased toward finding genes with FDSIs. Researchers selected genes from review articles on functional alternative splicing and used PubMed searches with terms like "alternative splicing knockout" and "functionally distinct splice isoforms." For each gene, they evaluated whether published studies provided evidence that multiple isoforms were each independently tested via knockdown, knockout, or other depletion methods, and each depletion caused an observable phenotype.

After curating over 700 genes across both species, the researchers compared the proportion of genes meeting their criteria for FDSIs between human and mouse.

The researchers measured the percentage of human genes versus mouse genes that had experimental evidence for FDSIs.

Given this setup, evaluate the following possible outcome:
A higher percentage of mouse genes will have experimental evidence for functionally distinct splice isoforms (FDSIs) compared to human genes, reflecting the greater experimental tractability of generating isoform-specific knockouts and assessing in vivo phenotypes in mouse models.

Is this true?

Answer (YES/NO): YES